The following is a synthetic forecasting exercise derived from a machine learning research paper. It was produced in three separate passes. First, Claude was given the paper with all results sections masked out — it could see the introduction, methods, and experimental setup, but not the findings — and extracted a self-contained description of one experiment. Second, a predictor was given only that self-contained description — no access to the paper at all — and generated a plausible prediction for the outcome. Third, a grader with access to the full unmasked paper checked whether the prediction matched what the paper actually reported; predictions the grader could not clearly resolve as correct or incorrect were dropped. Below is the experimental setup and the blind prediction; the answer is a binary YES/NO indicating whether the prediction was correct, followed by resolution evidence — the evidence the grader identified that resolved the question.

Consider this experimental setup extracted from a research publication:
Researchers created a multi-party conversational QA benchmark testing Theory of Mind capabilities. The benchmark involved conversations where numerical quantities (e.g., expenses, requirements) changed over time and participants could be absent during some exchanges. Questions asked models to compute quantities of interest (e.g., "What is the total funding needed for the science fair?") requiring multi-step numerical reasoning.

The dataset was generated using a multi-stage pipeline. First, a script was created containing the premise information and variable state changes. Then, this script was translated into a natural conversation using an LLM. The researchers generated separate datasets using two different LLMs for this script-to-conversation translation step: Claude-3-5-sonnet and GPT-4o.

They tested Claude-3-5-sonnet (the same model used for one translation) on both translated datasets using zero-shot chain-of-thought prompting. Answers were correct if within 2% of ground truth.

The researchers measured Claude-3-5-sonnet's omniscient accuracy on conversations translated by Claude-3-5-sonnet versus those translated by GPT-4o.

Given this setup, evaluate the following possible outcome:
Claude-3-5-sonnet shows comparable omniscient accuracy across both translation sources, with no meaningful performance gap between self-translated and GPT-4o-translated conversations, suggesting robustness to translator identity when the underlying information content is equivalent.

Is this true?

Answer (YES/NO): NO